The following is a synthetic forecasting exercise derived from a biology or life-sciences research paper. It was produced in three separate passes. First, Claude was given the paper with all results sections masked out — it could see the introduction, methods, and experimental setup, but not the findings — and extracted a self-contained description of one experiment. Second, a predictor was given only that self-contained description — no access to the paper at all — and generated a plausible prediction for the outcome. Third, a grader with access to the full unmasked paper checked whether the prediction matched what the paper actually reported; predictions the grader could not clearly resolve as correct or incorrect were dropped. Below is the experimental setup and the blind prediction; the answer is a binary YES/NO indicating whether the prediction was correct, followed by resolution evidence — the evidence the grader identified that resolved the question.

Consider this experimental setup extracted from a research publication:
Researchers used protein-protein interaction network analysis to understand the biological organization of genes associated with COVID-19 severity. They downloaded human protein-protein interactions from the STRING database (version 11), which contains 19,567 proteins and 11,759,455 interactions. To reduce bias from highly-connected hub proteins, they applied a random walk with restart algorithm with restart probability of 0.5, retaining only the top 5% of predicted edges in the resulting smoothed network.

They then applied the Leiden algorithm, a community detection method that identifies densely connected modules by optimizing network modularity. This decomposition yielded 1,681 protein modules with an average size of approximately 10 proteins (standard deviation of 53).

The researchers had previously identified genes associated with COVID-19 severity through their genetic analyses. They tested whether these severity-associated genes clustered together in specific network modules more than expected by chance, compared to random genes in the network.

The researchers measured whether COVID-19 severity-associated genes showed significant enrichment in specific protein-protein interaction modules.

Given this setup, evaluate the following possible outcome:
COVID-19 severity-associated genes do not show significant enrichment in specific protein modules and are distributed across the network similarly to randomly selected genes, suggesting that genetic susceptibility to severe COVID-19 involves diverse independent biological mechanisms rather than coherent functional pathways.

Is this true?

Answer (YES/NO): NO